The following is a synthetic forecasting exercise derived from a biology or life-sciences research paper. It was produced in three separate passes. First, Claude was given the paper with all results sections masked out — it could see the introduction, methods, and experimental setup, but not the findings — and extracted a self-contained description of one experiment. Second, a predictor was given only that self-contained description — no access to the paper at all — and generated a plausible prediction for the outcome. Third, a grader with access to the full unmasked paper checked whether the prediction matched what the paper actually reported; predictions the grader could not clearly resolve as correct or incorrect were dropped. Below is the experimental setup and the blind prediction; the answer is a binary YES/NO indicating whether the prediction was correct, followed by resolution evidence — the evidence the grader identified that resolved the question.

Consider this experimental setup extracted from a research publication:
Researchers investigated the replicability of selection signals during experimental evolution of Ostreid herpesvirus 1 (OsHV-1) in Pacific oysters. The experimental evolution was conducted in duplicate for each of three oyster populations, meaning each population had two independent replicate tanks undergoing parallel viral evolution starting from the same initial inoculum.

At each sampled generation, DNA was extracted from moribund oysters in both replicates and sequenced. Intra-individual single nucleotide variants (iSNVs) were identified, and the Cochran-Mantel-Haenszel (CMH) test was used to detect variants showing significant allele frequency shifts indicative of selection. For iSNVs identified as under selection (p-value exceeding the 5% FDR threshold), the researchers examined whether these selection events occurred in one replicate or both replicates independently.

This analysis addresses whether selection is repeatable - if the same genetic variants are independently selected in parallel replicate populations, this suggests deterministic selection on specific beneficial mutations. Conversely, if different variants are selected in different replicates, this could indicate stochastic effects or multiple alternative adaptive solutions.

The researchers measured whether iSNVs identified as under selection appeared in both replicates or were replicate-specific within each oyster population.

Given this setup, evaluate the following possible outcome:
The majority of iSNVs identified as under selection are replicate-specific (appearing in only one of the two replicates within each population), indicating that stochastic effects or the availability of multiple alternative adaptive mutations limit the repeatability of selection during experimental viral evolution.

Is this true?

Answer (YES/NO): NO